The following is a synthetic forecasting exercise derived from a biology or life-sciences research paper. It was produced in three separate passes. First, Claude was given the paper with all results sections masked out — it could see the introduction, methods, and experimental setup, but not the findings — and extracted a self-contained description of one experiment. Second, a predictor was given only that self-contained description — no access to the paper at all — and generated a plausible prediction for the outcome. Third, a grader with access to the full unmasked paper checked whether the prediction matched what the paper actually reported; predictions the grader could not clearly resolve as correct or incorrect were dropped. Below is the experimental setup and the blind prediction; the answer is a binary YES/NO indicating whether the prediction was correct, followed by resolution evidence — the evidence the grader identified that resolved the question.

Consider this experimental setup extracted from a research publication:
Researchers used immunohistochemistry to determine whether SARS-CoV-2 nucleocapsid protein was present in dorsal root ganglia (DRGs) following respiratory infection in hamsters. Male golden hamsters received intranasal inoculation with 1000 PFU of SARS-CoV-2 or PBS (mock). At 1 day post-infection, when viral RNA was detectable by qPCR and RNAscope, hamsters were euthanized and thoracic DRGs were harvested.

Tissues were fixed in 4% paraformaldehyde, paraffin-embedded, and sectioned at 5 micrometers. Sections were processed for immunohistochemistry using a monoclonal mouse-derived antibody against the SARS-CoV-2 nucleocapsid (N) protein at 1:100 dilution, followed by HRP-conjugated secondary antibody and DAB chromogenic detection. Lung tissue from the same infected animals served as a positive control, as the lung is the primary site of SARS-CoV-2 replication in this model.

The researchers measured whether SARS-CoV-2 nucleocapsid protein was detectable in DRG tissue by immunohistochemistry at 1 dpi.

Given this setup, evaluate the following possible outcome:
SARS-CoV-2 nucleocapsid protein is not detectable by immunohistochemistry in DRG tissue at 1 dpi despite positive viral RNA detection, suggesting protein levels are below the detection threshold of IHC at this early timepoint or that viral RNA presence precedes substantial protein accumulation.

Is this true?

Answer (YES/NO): YES